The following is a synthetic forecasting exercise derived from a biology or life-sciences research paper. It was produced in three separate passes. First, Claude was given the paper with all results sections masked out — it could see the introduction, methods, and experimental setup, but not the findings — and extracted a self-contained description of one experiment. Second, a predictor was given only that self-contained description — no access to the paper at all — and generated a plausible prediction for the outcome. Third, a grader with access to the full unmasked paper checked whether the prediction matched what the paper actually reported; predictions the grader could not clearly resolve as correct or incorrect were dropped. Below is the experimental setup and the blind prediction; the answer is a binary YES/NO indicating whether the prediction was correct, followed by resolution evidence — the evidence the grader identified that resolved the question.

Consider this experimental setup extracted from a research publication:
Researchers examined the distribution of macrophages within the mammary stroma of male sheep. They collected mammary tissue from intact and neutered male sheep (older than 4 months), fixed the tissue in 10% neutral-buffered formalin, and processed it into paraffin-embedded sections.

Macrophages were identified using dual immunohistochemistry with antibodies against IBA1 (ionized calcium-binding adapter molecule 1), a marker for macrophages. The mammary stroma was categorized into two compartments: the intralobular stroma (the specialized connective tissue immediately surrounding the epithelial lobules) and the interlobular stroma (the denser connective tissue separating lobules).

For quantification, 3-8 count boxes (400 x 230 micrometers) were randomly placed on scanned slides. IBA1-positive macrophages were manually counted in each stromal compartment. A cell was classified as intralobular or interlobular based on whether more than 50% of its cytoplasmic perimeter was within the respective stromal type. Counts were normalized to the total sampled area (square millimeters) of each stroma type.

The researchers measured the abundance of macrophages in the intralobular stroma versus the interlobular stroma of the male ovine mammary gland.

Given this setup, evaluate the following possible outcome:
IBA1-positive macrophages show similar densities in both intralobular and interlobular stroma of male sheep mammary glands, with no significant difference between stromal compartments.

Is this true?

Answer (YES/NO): NO